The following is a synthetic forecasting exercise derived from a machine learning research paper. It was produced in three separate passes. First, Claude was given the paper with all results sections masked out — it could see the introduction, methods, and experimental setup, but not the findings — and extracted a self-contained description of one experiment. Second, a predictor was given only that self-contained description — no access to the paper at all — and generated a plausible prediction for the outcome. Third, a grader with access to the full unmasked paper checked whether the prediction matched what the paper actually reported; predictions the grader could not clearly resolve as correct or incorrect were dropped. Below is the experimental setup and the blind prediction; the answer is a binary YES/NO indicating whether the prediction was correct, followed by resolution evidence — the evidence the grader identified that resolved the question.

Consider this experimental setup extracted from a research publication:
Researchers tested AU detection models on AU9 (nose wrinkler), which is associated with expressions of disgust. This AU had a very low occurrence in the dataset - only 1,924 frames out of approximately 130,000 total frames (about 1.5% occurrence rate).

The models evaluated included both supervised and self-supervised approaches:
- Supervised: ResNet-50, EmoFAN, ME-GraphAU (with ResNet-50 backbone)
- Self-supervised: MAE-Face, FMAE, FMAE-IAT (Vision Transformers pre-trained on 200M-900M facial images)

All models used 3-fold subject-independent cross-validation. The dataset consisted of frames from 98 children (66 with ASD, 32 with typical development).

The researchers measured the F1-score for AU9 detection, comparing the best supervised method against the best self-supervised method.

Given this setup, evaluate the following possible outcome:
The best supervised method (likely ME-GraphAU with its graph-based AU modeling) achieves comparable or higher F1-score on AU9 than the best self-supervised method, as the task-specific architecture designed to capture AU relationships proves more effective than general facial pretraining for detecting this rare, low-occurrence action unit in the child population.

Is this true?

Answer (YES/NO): NO